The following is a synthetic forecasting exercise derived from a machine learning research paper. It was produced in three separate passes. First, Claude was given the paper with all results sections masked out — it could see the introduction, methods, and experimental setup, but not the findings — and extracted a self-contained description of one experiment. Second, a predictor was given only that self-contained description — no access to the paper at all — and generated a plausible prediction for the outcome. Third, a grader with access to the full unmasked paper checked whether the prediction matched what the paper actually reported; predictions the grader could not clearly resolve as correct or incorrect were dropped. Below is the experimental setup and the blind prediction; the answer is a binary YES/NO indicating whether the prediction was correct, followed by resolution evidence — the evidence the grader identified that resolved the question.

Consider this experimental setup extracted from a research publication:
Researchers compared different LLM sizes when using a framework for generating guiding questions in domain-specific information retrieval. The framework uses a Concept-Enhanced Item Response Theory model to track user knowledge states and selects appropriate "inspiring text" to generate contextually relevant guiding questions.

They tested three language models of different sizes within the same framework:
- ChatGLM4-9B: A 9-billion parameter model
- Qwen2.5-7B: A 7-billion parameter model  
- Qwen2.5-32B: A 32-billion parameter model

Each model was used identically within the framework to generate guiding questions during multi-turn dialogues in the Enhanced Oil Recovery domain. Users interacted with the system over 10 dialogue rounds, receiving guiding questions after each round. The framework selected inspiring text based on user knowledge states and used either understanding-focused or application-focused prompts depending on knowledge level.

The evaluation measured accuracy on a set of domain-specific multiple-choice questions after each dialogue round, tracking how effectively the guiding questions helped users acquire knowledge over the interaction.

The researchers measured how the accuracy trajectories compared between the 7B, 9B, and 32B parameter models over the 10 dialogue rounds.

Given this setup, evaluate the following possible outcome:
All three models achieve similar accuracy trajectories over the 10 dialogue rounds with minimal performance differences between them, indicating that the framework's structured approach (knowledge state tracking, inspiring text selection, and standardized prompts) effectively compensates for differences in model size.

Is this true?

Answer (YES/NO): NO